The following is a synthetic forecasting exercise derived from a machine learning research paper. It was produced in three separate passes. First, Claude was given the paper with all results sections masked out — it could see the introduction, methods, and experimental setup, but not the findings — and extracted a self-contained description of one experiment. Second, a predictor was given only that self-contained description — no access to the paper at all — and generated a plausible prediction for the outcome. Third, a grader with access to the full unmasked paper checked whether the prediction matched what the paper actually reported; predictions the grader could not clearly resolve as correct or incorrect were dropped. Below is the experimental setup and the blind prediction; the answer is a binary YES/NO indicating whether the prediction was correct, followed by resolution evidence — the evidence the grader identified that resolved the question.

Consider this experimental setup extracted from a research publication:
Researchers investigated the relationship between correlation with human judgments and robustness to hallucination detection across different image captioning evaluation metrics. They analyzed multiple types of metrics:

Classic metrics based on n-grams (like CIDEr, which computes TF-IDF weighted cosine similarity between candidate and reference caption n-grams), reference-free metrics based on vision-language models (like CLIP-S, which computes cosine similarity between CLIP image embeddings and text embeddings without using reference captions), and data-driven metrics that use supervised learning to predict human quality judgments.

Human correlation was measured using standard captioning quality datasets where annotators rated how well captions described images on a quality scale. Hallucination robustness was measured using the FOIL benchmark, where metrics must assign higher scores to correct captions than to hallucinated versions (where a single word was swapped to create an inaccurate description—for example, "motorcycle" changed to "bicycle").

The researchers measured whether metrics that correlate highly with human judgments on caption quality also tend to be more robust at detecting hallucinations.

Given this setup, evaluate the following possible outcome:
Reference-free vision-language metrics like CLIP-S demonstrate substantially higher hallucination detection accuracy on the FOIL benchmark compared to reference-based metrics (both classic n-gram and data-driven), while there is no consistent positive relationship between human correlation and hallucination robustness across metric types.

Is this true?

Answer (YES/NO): NO